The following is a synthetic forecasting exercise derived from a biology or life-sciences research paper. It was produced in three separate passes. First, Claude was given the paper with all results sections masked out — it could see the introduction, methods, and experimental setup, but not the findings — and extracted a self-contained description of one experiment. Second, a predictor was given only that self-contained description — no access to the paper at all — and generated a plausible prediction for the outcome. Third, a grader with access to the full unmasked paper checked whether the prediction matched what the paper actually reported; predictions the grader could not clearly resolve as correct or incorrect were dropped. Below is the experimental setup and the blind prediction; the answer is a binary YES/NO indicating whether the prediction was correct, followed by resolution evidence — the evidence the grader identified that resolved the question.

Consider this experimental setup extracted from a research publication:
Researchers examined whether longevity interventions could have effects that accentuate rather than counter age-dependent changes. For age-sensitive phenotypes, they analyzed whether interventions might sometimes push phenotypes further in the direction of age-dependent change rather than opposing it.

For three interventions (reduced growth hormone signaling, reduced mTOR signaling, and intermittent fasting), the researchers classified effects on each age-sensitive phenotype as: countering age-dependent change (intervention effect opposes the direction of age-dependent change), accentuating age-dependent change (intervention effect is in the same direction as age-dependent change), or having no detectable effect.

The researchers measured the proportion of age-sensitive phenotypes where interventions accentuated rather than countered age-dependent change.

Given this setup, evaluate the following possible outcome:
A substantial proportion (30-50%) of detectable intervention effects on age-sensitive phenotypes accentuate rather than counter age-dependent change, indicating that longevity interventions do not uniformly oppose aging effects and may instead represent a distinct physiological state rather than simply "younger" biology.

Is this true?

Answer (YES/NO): NO